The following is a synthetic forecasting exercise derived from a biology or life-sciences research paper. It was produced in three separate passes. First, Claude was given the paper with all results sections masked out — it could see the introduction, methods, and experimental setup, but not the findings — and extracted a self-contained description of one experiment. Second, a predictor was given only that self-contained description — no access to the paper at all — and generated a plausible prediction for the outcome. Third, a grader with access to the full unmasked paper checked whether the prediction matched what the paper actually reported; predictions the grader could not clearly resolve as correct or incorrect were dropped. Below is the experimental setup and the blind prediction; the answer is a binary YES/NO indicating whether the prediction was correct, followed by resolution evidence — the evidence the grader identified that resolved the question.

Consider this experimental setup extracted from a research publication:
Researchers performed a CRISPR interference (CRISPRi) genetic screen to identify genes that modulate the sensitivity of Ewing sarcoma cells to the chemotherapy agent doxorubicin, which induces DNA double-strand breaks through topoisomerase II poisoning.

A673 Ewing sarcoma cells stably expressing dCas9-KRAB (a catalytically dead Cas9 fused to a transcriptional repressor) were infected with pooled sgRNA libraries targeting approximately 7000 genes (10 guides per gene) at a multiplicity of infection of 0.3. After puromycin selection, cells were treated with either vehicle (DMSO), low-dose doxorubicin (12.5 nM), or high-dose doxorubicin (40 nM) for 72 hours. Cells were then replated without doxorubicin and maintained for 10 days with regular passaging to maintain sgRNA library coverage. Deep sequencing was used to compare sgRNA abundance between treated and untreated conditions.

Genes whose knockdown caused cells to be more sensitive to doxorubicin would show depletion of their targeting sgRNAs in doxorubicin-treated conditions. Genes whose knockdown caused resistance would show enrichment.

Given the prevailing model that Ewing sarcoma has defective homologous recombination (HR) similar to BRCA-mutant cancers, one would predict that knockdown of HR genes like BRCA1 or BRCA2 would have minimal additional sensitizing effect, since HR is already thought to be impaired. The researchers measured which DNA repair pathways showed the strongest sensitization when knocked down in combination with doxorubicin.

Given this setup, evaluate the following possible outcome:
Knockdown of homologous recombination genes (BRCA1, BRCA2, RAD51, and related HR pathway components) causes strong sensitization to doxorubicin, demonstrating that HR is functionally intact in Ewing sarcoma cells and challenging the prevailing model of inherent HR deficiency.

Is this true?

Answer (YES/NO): NO